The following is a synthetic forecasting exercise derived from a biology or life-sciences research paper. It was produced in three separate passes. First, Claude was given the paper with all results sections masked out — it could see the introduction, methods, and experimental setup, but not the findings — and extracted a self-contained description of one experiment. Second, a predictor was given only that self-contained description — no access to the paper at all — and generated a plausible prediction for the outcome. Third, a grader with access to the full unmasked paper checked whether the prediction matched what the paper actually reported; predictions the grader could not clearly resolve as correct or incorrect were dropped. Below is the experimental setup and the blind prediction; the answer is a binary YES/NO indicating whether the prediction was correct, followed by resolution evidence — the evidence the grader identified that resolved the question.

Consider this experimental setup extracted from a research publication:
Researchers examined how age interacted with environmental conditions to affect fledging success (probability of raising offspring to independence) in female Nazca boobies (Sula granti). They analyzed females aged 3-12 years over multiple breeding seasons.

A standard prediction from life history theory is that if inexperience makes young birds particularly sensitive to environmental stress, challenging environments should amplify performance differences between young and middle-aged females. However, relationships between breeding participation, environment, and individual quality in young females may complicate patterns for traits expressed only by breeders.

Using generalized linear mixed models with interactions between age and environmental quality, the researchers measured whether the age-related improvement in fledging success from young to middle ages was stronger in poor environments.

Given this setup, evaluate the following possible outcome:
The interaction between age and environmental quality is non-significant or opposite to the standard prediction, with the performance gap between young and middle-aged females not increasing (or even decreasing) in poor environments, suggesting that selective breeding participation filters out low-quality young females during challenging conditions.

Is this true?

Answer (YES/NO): YES